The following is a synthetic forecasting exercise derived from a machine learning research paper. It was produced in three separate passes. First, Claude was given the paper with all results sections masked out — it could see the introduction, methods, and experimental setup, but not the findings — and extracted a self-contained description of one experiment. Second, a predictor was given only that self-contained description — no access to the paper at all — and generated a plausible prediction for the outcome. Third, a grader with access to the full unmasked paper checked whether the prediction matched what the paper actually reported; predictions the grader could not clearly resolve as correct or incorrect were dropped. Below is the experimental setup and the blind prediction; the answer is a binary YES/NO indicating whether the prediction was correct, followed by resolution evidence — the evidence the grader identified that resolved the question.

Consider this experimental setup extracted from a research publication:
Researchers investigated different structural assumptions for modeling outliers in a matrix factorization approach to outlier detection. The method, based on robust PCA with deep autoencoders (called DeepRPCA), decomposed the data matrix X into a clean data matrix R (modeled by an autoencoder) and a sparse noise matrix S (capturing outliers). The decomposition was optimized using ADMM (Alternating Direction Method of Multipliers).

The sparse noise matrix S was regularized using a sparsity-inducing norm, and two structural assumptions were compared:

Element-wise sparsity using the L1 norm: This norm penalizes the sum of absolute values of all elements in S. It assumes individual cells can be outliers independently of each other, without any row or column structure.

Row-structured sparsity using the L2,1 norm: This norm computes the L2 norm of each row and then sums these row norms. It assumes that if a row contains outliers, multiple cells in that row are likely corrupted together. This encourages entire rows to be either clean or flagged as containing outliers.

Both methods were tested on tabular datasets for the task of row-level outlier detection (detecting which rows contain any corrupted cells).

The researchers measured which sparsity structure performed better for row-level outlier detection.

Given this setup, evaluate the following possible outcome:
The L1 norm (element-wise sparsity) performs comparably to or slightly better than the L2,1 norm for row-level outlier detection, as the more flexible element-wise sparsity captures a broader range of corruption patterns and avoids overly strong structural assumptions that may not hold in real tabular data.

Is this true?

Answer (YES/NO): NO